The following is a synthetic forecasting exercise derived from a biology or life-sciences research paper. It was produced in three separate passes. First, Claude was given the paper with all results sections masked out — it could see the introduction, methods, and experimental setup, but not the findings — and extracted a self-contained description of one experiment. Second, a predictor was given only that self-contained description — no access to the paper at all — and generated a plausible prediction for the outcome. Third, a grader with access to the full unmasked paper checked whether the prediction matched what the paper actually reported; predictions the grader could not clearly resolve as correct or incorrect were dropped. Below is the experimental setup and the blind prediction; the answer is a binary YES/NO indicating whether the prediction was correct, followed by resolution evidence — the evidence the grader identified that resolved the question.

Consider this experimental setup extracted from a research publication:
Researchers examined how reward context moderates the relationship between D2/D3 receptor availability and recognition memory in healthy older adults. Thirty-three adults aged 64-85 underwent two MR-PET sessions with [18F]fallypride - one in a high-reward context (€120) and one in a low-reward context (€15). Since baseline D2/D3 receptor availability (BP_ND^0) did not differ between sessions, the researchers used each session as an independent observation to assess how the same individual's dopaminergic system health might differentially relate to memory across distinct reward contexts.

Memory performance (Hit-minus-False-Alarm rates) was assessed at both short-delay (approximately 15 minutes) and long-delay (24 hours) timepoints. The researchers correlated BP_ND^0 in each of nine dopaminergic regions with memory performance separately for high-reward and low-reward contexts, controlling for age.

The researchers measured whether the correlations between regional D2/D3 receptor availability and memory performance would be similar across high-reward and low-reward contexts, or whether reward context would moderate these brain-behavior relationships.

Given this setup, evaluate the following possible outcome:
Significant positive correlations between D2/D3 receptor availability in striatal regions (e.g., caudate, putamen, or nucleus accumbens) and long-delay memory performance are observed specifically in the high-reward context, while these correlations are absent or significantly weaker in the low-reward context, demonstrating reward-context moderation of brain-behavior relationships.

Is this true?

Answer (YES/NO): NO